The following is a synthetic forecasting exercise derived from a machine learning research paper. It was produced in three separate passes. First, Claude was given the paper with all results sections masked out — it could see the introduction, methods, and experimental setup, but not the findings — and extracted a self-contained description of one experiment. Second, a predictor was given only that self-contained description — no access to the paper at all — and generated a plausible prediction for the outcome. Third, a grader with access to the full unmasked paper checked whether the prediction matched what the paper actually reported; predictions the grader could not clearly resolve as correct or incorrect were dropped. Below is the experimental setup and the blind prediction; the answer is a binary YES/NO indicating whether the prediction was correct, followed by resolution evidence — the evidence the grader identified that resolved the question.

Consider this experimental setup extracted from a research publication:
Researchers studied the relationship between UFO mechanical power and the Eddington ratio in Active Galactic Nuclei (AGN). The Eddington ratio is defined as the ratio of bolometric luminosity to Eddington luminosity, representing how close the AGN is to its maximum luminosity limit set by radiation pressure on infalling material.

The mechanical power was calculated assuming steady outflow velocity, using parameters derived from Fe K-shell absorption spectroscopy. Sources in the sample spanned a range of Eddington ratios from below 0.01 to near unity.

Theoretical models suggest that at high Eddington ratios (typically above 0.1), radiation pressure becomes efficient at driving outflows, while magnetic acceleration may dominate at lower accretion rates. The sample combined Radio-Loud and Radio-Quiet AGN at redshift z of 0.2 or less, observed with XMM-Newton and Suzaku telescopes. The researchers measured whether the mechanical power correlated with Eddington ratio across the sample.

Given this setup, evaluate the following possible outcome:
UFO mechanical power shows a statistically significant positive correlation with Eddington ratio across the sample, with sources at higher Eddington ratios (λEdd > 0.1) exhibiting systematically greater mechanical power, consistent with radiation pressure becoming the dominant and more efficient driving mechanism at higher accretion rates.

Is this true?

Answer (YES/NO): NO